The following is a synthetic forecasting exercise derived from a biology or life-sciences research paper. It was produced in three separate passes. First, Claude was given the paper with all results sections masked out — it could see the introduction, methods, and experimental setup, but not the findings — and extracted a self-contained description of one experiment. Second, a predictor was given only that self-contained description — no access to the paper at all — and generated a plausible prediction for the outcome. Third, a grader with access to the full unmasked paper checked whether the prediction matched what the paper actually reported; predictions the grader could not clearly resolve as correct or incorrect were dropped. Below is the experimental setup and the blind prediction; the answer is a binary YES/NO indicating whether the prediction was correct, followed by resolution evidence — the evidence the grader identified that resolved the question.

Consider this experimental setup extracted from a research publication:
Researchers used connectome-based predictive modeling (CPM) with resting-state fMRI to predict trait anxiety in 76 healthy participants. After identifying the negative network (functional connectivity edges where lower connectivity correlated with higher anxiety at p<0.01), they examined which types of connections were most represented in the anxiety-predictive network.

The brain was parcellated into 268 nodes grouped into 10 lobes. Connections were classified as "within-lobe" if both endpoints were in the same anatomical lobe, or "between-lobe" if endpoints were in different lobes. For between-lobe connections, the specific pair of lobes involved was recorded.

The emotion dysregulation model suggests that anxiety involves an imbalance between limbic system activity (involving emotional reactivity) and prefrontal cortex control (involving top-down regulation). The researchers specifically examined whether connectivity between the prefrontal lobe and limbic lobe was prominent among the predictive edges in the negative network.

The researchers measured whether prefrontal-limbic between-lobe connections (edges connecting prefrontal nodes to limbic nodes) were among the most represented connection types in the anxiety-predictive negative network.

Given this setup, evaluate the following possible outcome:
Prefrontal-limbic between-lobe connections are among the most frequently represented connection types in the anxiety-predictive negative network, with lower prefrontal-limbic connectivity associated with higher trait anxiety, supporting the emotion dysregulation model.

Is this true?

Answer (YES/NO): NO